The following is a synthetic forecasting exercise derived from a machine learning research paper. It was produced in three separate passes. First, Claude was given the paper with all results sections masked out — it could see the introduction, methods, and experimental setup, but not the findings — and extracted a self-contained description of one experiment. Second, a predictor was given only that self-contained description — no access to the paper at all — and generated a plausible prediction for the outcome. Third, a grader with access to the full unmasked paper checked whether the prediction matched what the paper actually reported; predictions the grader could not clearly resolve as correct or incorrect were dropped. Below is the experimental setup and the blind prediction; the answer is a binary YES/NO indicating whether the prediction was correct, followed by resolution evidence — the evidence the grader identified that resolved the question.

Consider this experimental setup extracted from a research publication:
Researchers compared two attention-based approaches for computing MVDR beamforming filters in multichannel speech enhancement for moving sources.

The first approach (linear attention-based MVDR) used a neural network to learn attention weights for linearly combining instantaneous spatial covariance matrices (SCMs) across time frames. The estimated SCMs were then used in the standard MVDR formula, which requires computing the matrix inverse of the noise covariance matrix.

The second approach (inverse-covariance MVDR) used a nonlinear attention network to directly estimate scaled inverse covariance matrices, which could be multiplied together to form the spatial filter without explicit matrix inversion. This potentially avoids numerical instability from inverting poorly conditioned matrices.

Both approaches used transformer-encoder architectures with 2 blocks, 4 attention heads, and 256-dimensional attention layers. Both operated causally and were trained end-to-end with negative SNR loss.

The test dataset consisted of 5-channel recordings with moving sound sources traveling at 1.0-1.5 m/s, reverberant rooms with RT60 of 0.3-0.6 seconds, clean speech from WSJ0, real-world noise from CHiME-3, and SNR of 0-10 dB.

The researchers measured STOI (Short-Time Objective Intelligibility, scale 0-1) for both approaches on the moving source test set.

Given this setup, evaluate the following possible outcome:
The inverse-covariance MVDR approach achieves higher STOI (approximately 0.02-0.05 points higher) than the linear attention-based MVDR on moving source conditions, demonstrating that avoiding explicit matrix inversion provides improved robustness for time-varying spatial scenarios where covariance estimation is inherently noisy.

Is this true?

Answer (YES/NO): NO